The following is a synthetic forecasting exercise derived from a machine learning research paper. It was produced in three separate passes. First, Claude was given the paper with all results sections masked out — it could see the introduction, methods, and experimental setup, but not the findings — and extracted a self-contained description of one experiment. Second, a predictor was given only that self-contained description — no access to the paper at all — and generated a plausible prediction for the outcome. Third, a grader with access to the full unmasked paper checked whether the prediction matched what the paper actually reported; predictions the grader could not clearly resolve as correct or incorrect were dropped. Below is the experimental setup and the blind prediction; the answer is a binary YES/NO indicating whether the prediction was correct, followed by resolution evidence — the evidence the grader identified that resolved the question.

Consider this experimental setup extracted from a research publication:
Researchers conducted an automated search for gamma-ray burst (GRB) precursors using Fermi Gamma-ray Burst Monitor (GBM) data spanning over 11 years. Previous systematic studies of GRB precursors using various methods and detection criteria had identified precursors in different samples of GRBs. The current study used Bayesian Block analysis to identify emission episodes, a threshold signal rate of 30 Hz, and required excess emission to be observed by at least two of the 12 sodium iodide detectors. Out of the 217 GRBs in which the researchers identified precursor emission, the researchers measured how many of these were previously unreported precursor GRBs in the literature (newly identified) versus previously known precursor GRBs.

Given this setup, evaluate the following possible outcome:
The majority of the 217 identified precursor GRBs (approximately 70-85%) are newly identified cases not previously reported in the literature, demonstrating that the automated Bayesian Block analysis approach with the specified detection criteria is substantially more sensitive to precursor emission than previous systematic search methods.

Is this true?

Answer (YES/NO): NO